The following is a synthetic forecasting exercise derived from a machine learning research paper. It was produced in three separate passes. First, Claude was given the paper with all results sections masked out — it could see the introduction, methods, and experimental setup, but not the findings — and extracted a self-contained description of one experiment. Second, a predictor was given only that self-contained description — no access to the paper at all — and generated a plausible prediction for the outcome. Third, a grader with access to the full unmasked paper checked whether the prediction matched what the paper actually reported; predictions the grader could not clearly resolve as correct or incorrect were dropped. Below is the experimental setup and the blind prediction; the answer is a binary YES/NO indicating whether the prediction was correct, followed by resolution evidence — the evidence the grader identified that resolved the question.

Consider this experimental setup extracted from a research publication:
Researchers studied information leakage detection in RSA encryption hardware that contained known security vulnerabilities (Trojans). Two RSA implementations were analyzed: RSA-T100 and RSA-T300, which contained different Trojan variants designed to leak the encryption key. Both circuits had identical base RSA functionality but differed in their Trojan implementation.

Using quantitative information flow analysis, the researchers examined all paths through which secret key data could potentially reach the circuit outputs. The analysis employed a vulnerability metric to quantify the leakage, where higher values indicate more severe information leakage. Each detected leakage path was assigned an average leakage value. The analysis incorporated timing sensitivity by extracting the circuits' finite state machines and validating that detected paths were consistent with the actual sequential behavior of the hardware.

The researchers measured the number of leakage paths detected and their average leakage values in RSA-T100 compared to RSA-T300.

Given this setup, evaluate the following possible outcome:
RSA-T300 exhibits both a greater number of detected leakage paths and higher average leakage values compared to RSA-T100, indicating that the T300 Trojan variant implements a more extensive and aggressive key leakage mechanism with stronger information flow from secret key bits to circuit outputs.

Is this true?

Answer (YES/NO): NO